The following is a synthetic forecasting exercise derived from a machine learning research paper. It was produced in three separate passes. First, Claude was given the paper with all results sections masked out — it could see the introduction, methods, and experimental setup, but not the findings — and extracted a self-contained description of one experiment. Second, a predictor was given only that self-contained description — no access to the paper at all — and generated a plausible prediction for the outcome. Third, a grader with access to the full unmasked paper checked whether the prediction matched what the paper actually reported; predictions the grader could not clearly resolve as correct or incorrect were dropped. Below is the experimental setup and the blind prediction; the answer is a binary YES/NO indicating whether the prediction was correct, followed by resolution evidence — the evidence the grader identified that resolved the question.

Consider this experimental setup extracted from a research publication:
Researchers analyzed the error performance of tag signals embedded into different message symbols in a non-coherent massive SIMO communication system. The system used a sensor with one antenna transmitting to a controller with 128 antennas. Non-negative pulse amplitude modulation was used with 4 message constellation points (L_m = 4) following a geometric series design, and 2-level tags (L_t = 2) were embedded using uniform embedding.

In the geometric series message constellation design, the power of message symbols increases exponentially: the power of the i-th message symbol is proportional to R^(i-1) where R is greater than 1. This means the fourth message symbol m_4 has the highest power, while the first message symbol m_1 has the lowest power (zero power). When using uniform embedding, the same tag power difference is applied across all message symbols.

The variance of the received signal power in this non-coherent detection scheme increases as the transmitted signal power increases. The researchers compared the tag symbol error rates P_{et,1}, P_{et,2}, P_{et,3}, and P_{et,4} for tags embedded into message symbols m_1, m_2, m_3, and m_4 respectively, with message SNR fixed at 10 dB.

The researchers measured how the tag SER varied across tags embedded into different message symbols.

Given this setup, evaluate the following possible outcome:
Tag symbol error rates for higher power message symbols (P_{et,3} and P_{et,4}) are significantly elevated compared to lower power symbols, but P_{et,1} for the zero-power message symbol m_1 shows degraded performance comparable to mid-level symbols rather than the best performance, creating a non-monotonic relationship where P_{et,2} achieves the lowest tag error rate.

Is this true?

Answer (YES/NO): NO